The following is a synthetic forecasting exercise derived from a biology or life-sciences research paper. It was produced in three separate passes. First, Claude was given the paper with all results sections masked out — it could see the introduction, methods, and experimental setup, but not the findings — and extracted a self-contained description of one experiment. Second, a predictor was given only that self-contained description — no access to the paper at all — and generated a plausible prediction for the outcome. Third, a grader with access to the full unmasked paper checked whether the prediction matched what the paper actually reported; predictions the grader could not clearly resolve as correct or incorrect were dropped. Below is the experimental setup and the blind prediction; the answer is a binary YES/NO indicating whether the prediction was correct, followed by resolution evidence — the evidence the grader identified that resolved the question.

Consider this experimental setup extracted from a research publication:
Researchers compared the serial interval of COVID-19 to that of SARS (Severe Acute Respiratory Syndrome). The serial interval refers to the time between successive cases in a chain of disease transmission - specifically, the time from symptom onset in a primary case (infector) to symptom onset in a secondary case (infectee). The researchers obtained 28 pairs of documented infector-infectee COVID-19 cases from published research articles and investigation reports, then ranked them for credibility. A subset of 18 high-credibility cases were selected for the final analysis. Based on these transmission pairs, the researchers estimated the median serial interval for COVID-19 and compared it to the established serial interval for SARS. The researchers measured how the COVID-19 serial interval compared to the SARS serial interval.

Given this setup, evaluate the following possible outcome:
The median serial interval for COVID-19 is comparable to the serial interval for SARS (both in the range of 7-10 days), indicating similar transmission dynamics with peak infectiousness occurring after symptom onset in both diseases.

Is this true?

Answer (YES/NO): NO